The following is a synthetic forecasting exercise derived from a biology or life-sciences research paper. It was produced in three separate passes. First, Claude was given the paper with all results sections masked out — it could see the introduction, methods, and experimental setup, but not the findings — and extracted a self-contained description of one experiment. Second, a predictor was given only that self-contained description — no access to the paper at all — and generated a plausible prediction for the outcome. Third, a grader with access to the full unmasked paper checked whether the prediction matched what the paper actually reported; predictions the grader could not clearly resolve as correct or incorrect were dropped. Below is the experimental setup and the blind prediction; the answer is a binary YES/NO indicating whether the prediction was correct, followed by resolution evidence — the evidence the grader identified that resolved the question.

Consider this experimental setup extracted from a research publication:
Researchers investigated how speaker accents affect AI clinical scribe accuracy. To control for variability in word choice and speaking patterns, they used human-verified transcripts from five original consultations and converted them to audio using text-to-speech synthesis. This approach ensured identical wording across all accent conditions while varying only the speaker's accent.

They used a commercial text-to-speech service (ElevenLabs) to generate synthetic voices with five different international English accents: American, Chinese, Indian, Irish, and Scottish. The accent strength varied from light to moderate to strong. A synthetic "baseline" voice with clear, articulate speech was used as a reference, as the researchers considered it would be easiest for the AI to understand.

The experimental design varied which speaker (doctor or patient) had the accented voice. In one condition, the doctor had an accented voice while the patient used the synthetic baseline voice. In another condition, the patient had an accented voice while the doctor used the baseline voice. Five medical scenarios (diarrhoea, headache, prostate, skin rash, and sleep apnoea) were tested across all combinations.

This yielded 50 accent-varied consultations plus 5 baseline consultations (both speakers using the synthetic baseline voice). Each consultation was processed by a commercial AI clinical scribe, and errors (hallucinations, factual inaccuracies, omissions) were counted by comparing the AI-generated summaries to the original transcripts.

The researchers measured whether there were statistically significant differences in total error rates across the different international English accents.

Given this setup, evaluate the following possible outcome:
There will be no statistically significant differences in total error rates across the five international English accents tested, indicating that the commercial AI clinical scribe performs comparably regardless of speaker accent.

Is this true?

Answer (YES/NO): YES